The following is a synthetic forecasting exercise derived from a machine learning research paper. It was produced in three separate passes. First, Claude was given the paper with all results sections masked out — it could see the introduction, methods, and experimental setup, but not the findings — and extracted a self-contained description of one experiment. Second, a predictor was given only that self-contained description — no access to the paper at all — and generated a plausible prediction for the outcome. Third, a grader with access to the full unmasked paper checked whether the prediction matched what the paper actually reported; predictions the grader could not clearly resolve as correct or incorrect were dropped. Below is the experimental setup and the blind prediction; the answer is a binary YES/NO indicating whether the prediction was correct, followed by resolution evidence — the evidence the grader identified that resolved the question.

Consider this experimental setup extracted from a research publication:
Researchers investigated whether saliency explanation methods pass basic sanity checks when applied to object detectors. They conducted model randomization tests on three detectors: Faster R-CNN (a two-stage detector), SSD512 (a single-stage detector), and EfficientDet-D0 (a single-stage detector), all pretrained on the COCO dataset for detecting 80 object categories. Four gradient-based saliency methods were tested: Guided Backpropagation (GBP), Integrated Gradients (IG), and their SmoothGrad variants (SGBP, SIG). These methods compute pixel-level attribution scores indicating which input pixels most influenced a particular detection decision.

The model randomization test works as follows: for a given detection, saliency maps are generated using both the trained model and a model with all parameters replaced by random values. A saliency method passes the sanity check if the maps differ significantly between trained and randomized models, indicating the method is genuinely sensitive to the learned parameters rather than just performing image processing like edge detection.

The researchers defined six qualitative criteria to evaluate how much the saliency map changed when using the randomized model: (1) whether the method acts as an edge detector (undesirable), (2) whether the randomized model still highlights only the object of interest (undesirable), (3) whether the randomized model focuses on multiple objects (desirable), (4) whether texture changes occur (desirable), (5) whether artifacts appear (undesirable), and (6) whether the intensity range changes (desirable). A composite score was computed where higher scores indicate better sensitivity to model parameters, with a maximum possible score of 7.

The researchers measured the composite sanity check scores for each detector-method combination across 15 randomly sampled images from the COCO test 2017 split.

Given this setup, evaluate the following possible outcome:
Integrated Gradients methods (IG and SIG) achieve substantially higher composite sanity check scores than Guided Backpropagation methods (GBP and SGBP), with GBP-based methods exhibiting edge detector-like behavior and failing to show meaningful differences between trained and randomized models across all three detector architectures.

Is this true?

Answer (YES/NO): NO